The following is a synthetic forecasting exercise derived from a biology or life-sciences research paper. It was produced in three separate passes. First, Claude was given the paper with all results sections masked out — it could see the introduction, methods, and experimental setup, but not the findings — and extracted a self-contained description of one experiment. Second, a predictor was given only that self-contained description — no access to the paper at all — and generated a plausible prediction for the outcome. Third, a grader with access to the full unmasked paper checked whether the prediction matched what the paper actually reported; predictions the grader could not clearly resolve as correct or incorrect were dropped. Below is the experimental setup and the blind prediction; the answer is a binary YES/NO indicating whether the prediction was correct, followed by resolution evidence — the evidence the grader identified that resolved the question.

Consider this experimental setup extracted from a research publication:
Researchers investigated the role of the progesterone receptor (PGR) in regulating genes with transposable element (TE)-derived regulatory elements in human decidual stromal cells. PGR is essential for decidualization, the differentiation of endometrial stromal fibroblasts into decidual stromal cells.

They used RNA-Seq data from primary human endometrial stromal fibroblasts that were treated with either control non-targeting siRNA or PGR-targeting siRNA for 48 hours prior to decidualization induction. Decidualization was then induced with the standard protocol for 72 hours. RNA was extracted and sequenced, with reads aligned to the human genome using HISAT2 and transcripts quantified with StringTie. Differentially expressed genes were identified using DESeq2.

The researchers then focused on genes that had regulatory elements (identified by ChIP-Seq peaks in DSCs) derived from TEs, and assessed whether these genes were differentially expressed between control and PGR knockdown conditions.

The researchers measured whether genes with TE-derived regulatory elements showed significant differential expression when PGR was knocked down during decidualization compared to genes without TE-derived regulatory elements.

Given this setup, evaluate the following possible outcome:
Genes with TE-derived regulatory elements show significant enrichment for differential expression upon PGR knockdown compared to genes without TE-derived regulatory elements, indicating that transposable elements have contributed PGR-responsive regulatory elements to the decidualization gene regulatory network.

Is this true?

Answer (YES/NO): YES